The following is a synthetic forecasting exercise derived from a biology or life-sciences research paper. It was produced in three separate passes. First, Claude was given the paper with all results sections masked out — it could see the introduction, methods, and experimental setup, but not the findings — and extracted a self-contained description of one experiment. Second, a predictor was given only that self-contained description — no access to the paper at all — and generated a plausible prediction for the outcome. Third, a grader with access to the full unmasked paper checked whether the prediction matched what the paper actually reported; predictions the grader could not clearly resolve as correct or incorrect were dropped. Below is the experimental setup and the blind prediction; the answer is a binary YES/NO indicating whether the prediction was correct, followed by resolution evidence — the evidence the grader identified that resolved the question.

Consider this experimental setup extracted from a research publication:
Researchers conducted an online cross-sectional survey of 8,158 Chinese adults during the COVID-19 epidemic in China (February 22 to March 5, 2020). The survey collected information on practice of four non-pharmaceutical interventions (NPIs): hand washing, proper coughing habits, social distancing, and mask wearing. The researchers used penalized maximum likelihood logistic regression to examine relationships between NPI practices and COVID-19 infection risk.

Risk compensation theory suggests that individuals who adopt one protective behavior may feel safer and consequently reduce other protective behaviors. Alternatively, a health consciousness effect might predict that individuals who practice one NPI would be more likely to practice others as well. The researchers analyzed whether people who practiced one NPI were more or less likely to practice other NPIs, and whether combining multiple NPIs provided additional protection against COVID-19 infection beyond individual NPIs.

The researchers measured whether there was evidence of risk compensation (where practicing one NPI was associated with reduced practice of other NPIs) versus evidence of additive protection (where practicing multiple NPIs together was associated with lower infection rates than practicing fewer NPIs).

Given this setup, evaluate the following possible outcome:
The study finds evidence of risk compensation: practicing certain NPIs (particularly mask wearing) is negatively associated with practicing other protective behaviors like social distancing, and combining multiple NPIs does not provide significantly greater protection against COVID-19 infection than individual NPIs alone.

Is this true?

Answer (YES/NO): NO